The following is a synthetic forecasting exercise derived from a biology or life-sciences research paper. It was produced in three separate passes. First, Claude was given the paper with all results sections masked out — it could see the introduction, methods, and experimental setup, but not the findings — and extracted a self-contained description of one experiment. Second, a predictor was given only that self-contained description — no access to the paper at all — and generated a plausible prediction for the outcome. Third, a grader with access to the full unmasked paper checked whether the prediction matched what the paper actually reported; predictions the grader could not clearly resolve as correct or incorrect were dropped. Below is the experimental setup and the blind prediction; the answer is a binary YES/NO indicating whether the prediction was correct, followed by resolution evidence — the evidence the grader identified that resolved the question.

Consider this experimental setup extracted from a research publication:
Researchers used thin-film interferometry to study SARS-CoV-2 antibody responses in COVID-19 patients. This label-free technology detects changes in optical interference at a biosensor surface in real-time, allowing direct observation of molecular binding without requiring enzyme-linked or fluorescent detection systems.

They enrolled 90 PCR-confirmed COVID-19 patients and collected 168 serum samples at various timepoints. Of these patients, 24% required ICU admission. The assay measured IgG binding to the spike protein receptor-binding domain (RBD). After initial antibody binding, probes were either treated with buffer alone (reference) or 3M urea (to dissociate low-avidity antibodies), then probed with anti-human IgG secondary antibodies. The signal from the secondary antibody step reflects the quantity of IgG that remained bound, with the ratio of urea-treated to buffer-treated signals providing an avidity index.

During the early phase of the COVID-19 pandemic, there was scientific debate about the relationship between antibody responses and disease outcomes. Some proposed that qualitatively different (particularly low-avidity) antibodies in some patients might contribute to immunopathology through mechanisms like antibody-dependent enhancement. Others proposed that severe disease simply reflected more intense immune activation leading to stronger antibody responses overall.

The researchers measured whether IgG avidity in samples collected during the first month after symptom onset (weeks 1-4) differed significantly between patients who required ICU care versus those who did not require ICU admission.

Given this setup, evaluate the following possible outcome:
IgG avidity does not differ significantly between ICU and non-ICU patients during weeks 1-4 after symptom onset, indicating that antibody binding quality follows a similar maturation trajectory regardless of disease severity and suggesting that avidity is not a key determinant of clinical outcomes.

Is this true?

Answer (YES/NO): NO